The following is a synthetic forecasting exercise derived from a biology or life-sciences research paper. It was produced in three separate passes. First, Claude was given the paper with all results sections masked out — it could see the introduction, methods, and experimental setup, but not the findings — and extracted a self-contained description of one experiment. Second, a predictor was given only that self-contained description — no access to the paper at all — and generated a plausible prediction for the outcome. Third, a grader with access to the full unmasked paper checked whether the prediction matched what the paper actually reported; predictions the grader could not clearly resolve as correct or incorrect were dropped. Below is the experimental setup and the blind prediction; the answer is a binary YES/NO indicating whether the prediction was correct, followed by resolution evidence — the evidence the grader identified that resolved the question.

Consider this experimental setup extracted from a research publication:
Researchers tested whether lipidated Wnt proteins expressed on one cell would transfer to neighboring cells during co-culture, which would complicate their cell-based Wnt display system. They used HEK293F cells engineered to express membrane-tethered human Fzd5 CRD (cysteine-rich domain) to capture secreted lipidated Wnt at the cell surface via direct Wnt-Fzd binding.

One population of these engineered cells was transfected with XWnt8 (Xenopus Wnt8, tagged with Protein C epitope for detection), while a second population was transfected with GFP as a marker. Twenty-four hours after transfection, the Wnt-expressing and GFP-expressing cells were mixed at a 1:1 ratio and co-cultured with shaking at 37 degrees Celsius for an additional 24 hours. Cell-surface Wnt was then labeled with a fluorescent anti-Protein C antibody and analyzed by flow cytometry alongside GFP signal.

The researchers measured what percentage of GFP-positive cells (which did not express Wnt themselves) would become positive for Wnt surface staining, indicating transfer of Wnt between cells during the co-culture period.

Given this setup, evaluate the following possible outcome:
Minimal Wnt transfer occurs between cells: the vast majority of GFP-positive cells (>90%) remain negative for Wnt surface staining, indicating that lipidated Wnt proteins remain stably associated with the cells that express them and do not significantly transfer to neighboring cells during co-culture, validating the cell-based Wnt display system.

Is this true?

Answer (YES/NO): YES